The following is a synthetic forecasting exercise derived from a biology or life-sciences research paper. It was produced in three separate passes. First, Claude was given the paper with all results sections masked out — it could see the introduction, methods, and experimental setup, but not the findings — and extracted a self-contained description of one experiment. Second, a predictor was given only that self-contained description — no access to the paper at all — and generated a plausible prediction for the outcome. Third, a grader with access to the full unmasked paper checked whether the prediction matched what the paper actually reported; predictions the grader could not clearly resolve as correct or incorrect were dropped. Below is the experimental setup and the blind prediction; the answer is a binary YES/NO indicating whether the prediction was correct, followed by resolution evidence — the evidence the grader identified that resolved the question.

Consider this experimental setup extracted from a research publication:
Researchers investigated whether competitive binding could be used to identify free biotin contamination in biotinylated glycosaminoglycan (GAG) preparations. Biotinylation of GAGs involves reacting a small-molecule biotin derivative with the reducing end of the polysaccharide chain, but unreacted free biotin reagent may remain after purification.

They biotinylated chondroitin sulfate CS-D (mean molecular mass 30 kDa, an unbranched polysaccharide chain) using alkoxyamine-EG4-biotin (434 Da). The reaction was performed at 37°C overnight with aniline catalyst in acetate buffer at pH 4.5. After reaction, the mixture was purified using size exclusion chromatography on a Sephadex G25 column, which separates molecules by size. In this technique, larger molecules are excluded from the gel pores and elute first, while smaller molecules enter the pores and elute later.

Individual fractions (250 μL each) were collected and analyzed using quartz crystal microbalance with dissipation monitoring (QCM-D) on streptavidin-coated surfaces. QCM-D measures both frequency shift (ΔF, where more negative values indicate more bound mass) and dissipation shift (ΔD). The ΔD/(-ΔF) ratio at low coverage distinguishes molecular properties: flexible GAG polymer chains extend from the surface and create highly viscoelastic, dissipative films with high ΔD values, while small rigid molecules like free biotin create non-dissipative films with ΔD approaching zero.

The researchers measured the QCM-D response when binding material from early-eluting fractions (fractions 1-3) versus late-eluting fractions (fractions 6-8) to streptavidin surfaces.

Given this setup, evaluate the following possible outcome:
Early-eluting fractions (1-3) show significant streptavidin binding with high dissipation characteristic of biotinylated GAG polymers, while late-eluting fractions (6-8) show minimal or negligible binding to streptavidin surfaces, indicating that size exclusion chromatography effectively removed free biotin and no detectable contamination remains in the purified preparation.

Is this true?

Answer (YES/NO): NO